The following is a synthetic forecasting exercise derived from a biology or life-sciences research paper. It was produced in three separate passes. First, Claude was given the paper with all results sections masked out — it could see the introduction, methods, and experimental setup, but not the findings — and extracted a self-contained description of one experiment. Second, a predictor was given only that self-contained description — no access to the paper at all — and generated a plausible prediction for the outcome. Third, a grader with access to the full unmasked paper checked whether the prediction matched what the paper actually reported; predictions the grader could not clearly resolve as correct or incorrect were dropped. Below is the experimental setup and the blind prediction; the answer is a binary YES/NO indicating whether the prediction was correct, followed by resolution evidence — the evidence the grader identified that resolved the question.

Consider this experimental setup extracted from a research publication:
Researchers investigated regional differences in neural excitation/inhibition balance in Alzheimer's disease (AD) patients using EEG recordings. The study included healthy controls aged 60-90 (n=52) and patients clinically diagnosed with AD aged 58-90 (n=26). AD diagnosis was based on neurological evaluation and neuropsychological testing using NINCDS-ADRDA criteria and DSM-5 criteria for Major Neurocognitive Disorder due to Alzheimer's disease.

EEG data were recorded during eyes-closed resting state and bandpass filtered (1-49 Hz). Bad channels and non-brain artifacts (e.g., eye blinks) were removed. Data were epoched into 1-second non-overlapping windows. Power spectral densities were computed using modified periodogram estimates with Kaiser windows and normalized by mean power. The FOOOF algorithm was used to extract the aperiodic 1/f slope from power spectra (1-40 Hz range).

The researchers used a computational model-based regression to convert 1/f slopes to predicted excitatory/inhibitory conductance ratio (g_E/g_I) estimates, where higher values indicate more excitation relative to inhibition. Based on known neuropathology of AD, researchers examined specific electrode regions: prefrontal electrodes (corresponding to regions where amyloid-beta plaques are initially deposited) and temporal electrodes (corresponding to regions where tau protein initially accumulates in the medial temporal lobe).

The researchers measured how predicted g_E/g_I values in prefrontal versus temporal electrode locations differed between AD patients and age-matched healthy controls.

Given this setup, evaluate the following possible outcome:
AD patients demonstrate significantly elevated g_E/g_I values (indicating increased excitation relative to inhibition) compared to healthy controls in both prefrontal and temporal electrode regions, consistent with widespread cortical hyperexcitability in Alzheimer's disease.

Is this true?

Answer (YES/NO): NO